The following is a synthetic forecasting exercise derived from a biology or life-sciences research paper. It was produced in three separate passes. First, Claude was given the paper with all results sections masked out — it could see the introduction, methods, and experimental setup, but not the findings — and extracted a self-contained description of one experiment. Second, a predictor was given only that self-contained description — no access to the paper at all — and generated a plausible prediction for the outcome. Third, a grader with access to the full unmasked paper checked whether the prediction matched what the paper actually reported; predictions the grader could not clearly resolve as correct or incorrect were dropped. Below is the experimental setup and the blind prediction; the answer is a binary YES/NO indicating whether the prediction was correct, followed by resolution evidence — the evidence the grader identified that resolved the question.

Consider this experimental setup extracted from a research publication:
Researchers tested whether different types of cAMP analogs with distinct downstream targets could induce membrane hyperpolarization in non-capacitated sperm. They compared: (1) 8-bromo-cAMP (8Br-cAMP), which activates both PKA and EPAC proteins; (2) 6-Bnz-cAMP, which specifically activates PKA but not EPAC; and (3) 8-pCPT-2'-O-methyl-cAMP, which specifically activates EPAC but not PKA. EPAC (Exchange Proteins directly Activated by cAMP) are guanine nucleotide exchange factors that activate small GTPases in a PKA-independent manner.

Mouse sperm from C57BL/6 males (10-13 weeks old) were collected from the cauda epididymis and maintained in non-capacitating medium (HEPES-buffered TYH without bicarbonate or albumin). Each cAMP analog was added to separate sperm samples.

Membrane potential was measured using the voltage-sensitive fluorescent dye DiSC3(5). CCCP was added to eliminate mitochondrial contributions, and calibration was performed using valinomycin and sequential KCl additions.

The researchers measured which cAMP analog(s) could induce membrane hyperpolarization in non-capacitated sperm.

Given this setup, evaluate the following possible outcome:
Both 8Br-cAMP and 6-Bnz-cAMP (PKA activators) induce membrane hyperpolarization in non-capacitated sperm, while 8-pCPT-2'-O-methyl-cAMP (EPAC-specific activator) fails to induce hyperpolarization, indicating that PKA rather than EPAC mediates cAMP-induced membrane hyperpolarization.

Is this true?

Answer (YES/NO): NO